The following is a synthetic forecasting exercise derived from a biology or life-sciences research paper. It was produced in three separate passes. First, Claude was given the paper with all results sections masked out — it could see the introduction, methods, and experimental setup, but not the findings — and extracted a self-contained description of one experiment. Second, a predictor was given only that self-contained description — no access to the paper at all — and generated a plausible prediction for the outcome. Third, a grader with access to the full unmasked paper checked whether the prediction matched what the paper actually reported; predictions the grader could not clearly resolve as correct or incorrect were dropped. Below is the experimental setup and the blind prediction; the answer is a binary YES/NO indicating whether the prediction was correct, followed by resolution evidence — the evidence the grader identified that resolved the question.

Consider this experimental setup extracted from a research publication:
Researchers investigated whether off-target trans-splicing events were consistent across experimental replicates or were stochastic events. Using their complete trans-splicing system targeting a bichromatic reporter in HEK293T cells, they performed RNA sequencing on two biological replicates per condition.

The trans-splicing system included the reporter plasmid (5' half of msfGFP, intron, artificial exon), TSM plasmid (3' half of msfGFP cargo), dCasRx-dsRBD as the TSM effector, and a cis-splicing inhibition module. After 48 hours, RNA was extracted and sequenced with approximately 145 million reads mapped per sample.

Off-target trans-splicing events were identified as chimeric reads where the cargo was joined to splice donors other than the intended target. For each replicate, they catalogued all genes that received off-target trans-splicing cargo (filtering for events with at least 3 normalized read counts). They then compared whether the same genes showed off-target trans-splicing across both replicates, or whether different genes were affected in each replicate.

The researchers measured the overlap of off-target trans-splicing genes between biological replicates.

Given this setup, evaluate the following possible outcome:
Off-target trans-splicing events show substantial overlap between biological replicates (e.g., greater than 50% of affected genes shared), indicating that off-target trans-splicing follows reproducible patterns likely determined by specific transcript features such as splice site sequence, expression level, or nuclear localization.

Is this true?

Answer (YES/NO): NO